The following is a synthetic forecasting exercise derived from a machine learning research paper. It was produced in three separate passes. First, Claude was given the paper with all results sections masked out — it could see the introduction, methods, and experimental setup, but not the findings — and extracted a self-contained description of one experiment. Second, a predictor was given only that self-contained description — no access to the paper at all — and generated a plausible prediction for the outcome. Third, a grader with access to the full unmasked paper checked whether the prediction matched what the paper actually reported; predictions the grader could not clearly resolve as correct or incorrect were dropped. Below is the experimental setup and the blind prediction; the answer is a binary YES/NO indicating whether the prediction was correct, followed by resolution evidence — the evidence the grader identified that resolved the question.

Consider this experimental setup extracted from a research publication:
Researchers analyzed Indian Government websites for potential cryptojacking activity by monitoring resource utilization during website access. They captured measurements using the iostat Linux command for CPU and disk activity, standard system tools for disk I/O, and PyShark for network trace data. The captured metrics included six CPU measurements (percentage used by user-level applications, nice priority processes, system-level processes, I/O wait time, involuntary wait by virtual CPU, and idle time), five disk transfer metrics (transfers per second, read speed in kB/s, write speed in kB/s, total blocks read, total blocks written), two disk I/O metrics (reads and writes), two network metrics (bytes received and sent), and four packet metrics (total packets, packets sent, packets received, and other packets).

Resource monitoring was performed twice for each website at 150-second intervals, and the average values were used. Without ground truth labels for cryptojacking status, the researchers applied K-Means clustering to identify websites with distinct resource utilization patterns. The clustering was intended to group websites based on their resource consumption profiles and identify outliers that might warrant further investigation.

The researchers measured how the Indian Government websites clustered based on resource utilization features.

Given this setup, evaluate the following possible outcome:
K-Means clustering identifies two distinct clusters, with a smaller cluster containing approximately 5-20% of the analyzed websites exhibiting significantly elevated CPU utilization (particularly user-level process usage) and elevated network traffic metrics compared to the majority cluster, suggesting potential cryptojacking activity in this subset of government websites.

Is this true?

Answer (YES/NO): NO